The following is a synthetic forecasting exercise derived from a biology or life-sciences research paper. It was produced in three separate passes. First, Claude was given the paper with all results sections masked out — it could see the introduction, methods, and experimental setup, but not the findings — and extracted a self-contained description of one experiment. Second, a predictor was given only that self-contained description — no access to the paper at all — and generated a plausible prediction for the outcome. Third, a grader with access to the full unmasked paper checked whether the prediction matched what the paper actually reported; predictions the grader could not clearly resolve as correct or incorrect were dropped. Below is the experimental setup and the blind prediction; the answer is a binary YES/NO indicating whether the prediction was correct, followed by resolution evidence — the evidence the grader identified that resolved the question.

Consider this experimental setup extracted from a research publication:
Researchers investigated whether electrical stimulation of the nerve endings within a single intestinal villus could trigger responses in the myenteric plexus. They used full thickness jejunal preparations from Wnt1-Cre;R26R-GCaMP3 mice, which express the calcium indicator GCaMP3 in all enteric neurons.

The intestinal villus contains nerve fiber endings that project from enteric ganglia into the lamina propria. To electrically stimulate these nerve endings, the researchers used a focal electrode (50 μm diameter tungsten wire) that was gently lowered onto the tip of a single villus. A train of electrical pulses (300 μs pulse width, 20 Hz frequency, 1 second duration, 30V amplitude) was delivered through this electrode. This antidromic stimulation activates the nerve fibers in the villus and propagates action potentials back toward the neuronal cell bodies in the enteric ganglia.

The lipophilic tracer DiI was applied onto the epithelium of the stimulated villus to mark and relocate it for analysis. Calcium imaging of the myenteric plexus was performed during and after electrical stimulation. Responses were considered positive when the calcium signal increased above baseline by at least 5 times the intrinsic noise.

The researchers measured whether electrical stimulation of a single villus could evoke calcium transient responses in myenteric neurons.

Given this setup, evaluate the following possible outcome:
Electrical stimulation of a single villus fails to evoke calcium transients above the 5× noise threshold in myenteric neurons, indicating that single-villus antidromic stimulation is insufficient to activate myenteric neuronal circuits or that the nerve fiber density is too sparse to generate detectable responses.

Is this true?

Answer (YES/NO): NO